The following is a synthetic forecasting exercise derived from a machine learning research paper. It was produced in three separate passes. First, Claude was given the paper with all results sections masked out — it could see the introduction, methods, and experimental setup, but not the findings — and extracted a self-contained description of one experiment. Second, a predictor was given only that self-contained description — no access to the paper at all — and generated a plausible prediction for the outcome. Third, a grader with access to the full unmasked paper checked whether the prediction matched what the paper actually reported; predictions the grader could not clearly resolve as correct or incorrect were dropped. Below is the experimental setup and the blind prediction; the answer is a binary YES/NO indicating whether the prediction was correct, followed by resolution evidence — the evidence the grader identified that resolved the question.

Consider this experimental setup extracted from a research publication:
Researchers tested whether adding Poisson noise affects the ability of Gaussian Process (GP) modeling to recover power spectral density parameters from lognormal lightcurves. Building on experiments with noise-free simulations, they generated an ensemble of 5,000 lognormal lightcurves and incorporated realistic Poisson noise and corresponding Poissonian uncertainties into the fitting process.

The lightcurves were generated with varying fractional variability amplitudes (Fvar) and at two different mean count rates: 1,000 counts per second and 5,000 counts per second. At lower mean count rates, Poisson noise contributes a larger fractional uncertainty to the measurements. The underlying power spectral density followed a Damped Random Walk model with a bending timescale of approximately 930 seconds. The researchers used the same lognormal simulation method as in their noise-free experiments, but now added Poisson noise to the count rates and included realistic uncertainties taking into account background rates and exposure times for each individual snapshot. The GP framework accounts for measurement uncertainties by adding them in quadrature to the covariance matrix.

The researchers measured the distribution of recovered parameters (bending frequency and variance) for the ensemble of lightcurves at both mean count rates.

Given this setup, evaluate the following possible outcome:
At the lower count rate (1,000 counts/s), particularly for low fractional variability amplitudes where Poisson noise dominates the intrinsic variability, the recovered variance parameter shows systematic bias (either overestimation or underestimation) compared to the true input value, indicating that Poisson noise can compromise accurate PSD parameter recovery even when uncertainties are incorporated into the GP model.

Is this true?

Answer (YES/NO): NO